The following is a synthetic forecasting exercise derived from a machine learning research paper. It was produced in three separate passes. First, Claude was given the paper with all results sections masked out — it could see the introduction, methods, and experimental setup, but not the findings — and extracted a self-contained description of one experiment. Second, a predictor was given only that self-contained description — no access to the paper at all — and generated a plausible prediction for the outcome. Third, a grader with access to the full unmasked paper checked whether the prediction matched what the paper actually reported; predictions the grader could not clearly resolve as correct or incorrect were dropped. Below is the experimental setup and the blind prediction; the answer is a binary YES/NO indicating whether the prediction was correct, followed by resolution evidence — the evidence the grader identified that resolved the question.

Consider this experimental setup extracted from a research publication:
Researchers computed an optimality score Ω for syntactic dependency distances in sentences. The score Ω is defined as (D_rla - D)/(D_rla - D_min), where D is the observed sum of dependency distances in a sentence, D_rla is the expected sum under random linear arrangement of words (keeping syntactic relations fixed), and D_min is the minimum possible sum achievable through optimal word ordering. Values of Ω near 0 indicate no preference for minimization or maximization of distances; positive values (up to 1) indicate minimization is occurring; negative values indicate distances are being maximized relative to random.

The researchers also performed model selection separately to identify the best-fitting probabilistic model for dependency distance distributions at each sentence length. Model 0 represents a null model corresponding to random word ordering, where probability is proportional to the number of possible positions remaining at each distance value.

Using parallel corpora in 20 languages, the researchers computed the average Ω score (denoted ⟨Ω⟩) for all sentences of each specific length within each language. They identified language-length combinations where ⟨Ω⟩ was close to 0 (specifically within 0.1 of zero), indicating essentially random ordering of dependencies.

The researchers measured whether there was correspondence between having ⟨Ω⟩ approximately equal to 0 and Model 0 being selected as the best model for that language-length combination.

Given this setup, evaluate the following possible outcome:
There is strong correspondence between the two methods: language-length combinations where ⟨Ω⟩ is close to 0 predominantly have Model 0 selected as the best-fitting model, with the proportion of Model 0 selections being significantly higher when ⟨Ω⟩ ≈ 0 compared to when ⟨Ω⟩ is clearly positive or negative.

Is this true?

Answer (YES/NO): YES